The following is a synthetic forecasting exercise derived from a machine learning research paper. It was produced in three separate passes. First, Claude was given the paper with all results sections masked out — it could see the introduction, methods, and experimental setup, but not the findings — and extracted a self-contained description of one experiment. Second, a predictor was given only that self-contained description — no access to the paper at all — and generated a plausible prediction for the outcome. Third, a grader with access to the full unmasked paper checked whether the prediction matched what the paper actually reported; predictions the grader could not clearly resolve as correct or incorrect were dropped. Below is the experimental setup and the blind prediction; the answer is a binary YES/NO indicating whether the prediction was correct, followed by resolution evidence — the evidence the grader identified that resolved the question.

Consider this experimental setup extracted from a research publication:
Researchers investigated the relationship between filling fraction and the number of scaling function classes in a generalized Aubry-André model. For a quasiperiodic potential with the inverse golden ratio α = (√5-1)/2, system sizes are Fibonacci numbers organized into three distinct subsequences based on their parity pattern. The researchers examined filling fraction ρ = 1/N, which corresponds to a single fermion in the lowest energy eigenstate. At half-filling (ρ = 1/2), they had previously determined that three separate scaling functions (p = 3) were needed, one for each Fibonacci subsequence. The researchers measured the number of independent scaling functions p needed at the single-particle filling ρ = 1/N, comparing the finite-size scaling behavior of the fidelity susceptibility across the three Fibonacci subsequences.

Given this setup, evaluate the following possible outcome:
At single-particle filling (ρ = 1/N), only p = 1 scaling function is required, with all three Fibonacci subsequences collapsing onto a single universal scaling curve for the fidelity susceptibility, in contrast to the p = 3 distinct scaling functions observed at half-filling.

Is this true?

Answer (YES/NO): YES